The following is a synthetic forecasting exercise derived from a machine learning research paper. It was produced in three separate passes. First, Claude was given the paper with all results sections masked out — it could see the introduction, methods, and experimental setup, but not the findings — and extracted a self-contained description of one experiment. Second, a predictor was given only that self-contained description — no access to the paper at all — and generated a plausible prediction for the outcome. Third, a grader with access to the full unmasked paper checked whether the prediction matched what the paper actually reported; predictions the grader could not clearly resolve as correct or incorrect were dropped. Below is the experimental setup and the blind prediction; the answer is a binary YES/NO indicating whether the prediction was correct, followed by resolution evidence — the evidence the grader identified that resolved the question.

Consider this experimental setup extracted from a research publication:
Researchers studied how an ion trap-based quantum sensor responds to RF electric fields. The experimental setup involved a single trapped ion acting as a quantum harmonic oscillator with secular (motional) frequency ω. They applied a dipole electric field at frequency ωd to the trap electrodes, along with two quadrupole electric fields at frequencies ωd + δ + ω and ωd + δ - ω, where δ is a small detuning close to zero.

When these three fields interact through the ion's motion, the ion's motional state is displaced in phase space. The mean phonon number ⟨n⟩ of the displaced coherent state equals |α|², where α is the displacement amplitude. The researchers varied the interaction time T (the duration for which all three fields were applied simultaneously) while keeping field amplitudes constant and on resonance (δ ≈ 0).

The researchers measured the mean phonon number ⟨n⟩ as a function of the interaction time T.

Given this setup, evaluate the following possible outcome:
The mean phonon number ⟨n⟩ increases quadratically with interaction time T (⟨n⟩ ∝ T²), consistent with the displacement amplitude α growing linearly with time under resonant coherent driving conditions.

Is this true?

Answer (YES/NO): YES